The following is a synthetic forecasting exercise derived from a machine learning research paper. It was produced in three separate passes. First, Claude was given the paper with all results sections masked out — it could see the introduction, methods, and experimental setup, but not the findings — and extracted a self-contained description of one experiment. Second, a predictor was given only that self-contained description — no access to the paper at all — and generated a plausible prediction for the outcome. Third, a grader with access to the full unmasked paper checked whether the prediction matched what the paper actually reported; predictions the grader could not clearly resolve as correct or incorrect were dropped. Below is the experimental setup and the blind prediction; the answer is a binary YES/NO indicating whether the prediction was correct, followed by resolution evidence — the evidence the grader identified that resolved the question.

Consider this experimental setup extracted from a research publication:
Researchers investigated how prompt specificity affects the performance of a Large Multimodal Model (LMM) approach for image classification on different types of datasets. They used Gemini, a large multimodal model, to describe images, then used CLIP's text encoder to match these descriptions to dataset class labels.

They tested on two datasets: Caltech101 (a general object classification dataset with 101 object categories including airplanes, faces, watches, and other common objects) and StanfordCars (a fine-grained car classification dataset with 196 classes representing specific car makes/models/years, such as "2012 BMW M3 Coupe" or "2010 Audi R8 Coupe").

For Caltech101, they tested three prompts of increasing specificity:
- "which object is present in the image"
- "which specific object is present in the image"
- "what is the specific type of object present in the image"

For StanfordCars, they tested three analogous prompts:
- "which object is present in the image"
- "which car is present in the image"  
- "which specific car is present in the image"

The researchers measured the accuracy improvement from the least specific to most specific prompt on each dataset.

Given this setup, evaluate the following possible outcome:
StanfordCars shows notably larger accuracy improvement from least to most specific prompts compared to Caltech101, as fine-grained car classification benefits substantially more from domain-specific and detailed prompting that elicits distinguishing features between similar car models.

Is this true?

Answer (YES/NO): YES